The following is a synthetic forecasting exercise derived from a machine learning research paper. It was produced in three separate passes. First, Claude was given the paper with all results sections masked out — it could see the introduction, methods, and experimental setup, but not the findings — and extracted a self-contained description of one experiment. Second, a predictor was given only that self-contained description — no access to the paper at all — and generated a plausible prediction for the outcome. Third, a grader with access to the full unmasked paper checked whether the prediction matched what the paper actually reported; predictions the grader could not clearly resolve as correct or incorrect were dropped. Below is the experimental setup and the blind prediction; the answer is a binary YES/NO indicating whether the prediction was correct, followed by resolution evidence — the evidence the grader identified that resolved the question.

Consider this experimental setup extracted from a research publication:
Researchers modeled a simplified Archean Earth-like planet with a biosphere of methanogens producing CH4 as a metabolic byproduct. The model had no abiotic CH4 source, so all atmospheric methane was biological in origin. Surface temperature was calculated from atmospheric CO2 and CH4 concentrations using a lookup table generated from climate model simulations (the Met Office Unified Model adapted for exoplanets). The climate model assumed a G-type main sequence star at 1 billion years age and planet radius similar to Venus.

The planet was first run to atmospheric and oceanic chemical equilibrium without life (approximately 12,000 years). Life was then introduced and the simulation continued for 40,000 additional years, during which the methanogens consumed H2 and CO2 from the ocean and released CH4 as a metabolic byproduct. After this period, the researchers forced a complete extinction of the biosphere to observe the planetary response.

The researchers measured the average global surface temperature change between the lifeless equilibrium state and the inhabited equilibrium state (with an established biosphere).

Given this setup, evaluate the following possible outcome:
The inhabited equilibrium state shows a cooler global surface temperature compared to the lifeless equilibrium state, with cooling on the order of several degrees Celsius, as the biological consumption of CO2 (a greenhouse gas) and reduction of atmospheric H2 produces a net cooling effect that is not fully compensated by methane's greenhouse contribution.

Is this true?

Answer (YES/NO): NO